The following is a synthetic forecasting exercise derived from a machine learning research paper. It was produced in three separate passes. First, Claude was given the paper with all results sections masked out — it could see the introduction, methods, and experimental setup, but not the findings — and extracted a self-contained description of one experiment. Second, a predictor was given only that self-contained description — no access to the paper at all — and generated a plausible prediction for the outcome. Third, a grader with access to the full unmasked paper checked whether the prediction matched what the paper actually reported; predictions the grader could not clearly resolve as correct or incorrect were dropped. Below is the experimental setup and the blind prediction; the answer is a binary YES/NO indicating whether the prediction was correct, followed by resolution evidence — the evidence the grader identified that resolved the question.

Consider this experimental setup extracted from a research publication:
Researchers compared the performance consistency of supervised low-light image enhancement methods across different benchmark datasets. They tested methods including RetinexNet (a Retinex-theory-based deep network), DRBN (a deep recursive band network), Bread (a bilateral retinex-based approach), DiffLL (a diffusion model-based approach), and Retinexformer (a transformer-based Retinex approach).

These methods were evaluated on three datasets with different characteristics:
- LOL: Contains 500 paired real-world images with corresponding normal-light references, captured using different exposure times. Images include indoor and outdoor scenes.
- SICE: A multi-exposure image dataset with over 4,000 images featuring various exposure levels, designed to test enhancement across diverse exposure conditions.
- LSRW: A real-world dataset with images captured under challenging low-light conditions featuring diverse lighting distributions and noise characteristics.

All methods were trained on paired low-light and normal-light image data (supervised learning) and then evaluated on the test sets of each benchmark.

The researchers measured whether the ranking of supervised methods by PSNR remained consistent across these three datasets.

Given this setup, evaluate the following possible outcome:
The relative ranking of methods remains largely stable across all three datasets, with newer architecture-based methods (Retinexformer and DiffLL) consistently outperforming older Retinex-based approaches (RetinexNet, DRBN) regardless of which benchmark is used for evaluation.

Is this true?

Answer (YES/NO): NO